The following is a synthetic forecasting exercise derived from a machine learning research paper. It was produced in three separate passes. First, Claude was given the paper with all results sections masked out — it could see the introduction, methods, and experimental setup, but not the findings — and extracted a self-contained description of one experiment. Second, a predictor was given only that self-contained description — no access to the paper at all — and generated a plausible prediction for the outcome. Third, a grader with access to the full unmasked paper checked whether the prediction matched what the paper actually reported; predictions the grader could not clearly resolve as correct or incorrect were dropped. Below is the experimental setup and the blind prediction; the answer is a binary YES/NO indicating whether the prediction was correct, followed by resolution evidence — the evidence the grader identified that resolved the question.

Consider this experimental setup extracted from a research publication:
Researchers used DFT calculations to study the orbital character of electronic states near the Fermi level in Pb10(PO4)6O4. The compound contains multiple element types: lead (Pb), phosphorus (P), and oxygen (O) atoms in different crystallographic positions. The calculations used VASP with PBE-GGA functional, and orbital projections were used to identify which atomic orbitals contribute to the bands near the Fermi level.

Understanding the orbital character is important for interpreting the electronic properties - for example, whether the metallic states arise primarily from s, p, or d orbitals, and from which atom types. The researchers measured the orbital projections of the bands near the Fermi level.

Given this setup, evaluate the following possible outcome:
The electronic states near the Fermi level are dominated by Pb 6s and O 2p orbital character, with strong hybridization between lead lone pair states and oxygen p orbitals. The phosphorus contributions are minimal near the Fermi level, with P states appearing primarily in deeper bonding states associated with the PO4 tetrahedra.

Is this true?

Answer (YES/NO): NO